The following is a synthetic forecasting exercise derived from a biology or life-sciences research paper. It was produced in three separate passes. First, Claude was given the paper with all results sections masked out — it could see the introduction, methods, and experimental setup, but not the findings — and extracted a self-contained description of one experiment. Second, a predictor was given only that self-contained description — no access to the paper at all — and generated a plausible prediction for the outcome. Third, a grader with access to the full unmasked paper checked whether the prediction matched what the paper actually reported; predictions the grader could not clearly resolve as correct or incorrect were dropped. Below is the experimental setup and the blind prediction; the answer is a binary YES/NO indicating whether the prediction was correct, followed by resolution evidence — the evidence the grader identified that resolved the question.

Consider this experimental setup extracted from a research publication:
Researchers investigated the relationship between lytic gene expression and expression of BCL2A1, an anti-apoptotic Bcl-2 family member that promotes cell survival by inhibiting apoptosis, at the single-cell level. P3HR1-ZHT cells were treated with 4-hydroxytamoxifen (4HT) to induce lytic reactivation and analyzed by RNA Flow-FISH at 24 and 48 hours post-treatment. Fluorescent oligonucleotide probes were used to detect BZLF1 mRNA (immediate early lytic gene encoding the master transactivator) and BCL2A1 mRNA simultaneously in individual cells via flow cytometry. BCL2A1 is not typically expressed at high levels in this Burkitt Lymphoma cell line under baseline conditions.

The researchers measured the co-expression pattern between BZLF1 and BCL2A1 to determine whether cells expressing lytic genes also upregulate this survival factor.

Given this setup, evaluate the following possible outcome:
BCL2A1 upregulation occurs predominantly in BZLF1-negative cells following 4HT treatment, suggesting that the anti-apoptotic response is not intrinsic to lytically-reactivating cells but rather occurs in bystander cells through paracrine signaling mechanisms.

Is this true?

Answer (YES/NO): NO